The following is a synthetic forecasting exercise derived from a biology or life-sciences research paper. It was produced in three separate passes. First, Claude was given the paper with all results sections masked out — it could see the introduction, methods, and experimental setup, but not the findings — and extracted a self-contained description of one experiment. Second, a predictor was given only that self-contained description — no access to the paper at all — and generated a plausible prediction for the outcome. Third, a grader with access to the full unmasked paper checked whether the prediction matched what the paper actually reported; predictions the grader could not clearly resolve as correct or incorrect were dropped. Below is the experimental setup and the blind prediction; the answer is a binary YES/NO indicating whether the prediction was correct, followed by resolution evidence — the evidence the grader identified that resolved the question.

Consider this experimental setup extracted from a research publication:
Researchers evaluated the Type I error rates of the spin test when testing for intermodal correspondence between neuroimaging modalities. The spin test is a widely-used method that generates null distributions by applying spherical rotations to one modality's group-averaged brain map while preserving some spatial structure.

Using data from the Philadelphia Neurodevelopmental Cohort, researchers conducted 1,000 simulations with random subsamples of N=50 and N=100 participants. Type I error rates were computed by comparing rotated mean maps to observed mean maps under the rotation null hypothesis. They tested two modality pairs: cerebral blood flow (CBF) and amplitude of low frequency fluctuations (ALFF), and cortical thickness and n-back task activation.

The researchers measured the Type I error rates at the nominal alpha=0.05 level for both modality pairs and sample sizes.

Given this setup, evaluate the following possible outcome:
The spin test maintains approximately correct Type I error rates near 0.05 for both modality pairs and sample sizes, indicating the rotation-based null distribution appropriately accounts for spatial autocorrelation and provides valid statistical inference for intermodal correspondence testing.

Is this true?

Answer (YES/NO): YES